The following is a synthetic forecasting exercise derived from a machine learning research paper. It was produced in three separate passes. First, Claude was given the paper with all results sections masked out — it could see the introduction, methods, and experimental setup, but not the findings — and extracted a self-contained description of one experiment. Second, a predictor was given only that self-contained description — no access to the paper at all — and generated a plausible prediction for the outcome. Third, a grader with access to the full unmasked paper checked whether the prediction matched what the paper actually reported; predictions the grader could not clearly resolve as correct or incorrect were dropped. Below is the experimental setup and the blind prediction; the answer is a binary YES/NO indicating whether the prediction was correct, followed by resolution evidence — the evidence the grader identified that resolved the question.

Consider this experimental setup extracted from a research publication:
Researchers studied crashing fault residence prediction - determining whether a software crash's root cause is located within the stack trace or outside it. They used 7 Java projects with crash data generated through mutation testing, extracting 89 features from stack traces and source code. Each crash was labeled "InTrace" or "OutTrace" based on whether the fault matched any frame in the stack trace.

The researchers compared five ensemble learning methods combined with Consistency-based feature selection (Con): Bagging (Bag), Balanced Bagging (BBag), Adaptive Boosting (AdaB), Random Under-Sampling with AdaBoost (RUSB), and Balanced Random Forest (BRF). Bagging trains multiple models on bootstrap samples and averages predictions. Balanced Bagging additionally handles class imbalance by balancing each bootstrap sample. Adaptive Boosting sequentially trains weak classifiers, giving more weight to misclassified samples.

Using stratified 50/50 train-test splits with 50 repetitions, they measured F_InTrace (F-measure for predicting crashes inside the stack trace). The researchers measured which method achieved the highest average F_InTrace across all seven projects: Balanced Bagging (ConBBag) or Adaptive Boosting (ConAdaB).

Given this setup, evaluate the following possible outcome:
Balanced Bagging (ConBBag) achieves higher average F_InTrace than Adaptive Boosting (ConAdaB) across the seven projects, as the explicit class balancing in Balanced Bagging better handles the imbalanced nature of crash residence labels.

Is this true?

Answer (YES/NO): NO